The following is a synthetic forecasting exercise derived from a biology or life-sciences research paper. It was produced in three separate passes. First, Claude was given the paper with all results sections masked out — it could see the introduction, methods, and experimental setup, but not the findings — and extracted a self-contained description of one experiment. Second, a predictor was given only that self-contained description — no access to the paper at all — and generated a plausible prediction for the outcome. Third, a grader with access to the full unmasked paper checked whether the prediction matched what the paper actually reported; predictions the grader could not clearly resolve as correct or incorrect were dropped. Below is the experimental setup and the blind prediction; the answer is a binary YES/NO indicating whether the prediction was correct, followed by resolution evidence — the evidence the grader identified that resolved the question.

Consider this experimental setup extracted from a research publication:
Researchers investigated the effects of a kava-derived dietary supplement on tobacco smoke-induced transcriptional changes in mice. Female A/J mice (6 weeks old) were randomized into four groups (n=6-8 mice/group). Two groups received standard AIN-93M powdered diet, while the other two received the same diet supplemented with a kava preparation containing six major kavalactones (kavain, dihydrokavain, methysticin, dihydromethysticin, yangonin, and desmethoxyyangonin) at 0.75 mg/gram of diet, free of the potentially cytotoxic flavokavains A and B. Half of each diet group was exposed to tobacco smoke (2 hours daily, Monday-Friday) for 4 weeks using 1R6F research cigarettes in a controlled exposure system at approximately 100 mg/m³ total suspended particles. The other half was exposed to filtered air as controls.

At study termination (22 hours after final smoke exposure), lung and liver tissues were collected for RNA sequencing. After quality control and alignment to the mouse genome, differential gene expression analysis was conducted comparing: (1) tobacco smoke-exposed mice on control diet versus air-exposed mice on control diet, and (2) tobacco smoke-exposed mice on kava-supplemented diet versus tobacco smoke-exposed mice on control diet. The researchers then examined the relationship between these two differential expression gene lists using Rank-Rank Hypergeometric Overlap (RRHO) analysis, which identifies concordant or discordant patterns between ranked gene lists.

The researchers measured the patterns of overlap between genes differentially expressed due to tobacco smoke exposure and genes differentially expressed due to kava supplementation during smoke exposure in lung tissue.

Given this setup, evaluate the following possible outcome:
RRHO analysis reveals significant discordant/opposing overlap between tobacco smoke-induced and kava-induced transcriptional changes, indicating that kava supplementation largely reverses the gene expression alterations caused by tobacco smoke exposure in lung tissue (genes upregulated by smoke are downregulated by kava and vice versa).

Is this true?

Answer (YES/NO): YES